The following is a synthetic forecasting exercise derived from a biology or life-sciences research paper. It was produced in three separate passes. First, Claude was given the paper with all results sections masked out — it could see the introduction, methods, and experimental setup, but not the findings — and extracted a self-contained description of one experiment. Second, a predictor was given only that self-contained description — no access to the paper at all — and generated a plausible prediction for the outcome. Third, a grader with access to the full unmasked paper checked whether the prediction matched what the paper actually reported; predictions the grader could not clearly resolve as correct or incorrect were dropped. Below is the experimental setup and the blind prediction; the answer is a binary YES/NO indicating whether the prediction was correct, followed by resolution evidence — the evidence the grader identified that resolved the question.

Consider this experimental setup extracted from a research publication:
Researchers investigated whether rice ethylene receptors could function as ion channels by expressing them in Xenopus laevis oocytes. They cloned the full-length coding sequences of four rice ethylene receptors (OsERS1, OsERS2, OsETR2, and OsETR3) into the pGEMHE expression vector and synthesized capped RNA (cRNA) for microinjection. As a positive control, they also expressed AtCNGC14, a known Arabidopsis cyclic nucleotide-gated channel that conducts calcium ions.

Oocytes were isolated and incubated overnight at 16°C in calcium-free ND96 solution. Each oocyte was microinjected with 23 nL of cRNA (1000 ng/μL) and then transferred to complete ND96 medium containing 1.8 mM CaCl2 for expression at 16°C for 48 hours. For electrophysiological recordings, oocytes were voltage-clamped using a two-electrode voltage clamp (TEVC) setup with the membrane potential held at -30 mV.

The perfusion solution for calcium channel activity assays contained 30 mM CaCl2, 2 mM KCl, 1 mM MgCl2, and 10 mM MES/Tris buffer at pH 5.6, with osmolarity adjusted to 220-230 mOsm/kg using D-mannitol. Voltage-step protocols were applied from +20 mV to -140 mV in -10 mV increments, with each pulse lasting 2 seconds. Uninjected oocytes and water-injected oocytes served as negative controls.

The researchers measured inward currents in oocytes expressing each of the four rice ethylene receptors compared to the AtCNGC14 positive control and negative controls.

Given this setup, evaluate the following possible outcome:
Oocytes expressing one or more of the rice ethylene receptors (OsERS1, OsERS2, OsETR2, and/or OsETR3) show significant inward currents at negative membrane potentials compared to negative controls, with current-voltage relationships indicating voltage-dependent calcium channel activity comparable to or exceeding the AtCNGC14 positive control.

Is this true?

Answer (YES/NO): YES